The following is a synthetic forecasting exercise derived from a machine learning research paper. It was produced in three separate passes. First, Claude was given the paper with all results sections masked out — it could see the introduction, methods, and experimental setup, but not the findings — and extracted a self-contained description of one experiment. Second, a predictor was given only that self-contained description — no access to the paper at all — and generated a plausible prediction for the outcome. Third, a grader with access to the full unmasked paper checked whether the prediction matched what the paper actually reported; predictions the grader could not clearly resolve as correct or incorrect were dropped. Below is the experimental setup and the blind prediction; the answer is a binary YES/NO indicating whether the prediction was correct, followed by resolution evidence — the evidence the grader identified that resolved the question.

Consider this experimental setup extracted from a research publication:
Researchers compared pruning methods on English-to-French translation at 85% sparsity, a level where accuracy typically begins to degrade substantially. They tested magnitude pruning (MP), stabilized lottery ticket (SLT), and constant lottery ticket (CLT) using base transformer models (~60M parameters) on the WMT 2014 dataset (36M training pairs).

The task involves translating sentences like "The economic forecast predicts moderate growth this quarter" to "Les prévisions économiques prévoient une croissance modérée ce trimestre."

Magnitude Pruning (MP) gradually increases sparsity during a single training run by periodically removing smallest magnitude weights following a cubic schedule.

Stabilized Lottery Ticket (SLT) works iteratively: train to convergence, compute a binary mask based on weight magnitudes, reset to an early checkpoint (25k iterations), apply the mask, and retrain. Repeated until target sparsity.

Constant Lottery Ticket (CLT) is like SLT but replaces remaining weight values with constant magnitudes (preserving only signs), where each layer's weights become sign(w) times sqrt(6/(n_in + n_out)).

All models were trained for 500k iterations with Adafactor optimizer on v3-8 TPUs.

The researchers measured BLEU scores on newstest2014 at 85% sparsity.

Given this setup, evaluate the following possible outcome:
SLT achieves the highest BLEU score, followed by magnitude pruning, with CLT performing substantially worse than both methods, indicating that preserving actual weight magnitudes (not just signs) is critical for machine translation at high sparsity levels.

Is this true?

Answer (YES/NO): NO